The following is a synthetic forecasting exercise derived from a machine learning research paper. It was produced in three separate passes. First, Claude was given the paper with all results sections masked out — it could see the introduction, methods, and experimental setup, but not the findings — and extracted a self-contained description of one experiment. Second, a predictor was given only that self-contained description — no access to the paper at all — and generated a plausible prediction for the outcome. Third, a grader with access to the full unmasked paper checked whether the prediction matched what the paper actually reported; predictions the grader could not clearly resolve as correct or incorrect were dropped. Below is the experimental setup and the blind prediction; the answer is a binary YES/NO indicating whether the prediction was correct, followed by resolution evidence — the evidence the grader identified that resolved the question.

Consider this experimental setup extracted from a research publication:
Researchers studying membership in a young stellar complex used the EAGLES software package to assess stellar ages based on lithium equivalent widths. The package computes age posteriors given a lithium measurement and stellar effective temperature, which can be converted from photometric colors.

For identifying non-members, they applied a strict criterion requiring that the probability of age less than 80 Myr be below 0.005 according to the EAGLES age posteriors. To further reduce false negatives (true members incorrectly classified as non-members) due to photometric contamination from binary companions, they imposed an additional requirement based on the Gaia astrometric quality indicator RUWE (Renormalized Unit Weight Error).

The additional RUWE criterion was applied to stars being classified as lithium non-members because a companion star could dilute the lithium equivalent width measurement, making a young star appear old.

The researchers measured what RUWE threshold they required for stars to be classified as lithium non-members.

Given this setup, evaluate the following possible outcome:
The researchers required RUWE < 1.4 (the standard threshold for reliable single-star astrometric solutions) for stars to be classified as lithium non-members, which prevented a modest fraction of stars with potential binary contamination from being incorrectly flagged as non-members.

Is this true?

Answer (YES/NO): NO